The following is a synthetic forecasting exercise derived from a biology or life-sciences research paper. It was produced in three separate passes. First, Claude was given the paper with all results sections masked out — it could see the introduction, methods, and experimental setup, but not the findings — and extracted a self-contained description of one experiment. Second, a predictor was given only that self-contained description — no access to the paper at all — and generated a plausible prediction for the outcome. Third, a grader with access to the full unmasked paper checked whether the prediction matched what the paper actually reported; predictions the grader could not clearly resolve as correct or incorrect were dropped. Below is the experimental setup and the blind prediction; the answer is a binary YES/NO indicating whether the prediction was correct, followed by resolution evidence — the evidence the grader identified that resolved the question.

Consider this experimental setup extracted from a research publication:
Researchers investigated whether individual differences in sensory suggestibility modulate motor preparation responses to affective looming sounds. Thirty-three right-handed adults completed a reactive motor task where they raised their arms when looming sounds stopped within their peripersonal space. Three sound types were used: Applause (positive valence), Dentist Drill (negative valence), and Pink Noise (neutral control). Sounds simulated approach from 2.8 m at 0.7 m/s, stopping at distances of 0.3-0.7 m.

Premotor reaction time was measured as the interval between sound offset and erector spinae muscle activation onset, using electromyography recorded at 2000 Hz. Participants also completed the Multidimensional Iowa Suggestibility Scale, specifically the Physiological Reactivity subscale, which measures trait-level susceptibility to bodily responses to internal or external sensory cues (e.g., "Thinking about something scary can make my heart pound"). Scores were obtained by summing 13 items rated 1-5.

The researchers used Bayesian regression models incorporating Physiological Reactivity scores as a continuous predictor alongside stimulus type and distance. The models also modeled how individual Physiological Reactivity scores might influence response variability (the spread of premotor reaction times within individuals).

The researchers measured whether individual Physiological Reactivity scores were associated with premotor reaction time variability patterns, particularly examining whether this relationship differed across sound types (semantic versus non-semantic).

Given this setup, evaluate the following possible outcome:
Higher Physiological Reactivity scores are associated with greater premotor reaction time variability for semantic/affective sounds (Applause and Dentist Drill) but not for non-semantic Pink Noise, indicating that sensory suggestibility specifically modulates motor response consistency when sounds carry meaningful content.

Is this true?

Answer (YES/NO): NO